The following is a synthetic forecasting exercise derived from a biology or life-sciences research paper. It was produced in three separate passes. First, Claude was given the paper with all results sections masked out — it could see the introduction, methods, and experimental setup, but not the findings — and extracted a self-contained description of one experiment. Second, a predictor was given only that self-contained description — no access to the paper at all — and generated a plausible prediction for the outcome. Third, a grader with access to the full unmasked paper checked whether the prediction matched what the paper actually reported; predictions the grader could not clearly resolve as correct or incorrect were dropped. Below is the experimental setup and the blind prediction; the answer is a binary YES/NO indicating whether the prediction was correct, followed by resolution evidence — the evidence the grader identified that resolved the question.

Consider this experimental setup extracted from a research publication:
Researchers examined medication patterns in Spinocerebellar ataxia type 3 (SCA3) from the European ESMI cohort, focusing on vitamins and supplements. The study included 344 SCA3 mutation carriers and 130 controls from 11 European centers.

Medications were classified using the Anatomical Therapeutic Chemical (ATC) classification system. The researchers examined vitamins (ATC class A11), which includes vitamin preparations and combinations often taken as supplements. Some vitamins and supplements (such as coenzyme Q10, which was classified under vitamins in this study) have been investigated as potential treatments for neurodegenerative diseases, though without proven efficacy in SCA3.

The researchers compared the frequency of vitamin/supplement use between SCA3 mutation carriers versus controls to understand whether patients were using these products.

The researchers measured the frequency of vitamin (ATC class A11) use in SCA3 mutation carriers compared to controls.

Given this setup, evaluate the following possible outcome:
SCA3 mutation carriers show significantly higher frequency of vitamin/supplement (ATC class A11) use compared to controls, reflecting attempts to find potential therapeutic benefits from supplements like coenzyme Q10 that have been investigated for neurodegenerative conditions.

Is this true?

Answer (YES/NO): YES